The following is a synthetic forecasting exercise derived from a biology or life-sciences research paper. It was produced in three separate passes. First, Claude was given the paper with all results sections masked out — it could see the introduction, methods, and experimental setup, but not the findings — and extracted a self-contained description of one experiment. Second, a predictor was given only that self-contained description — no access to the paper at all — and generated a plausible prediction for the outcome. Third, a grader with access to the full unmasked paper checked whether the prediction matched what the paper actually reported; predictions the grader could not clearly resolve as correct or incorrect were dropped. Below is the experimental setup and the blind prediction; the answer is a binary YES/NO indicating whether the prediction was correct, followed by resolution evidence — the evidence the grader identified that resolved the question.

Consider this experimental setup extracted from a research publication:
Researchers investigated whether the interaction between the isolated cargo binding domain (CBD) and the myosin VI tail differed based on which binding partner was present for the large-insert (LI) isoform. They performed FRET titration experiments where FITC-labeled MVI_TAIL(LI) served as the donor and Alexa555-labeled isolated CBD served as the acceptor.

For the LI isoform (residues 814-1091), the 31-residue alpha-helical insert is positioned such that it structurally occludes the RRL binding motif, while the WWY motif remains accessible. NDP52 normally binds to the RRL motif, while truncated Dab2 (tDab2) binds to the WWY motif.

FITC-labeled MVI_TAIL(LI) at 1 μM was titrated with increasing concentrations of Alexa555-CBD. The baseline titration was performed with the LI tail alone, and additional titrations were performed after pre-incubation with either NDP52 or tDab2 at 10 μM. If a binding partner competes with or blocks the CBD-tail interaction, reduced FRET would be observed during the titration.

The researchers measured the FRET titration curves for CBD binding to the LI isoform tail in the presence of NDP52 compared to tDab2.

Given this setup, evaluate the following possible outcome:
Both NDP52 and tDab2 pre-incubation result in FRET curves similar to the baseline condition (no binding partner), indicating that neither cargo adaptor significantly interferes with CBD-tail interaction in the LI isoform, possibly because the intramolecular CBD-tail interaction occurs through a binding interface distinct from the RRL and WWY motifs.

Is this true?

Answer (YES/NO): NO